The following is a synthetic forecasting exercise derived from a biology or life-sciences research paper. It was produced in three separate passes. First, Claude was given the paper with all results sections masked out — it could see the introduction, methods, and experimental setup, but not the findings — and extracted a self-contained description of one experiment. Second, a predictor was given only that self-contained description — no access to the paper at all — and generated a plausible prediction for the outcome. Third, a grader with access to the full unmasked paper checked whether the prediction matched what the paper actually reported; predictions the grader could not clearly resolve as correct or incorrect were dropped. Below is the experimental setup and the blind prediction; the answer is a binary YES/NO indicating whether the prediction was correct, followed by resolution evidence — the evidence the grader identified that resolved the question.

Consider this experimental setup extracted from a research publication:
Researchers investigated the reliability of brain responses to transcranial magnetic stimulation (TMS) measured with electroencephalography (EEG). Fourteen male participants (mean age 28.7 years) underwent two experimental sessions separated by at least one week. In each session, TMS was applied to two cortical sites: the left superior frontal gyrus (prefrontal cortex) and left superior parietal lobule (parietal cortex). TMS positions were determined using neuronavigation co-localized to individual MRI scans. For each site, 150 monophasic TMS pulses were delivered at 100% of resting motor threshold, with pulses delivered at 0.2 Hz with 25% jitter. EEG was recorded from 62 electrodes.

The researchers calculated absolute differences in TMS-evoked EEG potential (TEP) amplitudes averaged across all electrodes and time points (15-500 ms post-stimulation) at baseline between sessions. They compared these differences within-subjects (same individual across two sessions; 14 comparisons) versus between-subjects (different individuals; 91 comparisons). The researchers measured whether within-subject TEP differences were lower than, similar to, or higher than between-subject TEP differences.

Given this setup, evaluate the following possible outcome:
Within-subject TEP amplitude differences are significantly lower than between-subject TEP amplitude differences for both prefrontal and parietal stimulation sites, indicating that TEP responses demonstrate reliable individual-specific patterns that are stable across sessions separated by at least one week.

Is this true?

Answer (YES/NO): YES